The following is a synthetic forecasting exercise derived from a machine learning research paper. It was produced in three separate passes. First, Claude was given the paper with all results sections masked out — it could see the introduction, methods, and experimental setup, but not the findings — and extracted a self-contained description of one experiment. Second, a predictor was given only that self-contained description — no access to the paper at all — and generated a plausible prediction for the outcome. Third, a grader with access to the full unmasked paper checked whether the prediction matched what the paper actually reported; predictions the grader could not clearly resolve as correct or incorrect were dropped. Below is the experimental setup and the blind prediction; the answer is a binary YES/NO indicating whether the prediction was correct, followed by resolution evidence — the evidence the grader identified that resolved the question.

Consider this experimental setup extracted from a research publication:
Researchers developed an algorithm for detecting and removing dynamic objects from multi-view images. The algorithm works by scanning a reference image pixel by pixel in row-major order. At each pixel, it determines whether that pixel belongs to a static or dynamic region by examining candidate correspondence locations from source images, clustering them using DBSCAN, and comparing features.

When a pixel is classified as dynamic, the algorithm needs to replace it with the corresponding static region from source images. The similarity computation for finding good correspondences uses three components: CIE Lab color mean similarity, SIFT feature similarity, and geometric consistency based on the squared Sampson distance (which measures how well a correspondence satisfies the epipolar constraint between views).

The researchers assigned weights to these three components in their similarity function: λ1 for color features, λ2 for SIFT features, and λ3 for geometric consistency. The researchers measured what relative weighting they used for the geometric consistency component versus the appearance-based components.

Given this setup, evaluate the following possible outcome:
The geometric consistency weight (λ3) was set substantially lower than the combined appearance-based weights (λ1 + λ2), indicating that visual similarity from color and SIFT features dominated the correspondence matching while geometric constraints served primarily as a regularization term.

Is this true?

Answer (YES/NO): NO